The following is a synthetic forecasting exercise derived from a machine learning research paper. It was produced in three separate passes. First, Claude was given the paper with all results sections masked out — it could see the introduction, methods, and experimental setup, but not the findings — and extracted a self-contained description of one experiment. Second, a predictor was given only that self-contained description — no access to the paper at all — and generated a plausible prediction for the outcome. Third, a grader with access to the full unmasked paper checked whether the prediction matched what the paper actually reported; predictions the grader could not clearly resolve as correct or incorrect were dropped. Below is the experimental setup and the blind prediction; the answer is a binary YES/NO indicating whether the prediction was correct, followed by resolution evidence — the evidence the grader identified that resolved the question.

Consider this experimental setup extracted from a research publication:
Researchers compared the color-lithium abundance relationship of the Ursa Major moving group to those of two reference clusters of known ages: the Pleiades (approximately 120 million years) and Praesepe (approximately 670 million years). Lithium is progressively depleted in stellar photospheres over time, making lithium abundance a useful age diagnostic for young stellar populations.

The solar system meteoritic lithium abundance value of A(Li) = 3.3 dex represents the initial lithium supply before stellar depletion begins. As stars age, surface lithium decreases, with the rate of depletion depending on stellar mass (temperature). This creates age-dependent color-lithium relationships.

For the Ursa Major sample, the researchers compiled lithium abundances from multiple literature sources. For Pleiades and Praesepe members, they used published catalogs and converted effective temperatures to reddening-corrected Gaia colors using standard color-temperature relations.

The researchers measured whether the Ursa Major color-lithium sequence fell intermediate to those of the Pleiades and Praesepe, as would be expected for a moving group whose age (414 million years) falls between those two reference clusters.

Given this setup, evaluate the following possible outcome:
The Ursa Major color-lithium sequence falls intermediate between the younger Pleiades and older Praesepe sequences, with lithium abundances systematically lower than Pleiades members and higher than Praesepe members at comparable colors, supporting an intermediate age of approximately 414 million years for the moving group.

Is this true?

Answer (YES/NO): YES